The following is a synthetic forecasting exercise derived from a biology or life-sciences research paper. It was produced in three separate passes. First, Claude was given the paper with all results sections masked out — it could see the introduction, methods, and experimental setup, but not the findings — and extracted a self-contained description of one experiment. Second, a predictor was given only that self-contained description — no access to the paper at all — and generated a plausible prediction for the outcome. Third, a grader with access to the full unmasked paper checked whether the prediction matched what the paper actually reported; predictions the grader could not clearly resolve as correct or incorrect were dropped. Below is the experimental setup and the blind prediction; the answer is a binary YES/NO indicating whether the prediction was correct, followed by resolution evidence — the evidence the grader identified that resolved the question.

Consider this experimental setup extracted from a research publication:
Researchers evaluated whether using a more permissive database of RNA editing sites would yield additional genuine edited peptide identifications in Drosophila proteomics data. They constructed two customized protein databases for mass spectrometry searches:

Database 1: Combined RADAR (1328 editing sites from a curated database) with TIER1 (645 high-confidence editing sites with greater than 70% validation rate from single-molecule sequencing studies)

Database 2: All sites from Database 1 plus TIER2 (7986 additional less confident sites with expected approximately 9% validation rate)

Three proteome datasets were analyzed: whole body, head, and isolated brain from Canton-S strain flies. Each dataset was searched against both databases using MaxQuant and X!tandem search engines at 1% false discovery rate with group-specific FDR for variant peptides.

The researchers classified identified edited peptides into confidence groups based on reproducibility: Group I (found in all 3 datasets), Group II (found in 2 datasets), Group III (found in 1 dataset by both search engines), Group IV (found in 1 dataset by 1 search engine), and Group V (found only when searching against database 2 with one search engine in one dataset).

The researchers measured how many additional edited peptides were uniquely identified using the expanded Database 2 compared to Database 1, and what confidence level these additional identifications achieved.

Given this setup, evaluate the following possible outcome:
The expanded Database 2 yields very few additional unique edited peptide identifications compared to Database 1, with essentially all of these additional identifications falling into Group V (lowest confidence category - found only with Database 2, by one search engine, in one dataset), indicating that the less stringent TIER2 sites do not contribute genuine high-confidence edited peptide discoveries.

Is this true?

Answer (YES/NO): NO